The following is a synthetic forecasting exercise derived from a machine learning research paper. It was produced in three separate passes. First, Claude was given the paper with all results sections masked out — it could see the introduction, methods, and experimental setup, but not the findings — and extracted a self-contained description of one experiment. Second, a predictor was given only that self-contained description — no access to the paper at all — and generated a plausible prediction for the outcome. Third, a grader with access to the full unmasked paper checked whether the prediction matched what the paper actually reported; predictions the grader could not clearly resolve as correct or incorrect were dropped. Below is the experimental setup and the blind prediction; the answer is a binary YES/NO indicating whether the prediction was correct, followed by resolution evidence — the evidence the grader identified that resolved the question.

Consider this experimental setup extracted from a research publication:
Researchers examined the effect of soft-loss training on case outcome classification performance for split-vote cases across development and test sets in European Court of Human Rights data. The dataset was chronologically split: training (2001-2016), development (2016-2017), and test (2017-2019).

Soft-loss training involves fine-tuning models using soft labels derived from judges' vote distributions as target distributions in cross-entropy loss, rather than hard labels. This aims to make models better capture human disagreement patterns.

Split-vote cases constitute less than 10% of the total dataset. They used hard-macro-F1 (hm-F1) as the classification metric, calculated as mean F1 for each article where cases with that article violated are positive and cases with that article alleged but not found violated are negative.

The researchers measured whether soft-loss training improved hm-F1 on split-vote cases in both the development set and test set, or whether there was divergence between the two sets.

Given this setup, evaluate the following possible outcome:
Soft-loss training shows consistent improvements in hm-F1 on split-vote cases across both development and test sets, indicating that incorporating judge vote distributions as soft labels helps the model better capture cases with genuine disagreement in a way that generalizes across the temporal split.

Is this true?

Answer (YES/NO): NO